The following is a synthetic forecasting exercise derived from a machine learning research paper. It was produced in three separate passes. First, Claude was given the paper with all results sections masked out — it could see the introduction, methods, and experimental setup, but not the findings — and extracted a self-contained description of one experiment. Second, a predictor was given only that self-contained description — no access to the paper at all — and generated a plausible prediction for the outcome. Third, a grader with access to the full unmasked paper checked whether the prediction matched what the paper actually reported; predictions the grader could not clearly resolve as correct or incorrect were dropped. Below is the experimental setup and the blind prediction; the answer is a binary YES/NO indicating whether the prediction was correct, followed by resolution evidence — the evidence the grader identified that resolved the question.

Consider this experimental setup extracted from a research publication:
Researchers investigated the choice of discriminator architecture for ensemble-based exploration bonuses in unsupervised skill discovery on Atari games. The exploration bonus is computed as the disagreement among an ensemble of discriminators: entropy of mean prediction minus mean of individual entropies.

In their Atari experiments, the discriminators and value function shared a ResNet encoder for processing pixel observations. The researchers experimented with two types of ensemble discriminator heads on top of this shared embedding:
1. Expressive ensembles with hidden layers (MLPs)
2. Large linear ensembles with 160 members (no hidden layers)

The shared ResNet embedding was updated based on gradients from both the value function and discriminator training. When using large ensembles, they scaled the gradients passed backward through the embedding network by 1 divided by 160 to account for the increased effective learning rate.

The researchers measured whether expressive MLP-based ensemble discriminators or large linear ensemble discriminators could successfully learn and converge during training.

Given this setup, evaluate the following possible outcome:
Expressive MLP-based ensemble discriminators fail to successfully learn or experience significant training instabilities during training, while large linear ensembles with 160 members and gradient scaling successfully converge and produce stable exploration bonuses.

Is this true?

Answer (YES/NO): YES